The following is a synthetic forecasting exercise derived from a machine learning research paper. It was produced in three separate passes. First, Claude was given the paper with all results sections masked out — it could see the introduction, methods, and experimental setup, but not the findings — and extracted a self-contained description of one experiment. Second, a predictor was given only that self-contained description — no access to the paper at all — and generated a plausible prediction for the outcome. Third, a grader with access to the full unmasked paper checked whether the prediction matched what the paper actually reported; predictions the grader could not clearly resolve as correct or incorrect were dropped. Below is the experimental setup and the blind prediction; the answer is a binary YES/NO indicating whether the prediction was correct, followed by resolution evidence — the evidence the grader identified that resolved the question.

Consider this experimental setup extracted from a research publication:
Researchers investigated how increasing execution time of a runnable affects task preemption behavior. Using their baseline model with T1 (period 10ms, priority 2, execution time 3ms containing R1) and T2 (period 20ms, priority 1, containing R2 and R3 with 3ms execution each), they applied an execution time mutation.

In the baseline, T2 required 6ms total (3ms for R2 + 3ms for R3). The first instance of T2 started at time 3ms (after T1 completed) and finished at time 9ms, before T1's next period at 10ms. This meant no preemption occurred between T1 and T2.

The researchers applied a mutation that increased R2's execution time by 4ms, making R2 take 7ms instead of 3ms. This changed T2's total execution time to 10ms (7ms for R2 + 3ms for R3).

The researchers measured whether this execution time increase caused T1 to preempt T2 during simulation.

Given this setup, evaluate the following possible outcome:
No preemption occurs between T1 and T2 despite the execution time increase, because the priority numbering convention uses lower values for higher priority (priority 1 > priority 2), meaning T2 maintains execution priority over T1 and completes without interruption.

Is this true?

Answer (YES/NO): NO